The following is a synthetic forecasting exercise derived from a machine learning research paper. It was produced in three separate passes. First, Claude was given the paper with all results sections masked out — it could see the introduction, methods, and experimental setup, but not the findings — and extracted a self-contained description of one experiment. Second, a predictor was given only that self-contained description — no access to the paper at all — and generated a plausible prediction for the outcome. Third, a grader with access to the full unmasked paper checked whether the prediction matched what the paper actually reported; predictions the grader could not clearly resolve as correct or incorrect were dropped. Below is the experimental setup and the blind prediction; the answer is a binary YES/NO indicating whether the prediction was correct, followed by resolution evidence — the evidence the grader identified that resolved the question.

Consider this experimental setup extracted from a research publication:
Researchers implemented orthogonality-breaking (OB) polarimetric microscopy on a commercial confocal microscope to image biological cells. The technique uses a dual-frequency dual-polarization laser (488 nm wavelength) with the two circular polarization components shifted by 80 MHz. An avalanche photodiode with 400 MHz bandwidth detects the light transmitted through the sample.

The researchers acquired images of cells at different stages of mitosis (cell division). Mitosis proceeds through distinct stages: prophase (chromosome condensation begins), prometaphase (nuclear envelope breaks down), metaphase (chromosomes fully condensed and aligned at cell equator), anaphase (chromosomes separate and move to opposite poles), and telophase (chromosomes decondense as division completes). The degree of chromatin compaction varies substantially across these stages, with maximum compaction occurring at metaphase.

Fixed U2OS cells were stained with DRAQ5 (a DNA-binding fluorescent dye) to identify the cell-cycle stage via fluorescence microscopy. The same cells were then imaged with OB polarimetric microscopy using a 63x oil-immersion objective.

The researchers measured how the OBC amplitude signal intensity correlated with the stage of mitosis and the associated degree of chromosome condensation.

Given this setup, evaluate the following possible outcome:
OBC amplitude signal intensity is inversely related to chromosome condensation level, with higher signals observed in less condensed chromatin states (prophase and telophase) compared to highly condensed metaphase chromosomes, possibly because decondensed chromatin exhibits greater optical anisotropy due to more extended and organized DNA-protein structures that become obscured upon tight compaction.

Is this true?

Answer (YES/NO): NO